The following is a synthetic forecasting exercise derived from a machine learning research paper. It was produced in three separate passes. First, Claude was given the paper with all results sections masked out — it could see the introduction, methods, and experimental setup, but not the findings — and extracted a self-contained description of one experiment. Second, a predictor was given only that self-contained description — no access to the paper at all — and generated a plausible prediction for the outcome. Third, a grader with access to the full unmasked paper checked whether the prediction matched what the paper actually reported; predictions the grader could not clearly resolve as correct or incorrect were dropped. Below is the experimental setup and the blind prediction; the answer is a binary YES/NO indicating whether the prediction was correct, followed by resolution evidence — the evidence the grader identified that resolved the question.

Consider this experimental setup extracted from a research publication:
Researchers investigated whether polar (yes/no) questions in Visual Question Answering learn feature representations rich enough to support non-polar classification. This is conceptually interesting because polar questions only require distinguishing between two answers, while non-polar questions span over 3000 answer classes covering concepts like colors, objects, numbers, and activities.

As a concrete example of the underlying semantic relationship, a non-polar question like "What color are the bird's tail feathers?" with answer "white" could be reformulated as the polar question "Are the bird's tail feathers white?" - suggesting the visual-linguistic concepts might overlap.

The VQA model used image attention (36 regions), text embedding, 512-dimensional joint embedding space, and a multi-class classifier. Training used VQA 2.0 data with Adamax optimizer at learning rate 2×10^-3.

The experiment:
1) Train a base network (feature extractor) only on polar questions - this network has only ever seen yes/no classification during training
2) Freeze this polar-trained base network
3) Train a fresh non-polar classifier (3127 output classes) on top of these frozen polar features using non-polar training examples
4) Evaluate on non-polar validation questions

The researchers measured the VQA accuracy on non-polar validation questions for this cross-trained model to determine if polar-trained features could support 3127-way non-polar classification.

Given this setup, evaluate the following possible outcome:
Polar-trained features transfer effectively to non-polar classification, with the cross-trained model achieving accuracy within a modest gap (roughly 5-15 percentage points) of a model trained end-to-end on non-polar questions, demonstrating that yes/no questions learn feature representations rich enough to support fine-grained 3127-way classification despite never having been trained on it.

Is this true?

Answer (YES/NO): NO